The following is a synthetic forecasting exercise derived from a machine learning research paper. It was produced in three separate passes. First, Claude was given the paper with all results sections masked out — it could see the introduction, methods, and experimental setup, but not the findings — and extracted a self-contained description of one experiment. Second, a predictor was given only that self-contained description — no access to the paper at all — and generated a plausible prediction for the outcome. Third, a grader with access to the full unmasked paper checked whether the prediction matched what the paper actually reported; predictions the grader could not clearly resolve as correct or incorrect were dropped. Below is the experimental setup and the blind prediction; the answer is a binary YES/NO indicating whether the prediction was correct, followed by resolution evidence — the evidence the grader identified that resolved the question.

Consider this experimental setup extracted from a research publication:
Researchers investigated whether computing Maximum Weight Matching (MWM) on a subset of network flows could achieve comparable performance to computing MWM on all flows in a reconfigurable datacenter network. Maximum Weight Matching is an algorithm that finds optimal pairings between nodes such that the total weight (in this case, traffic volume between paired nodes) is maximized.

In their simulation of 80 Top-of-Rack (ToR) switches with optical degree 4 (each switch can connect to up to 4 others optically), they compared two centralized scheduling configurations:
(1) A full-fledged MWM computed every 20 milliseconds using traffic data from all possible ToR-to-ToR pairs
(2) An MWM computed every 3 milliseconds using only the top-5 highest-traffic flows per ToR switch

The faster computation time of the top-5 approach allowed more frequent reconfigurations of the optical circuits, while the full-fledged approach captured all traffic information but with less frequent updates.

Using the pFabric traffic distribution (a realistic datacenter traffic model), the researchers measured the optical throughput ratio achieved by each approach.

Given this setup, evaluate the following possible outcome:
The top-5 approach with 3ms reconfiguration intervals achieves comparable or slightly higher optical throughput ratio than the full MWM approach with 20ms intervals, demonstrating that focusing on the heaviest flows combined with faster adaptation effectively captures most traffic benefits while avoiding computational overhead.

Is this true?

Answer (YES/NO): YES